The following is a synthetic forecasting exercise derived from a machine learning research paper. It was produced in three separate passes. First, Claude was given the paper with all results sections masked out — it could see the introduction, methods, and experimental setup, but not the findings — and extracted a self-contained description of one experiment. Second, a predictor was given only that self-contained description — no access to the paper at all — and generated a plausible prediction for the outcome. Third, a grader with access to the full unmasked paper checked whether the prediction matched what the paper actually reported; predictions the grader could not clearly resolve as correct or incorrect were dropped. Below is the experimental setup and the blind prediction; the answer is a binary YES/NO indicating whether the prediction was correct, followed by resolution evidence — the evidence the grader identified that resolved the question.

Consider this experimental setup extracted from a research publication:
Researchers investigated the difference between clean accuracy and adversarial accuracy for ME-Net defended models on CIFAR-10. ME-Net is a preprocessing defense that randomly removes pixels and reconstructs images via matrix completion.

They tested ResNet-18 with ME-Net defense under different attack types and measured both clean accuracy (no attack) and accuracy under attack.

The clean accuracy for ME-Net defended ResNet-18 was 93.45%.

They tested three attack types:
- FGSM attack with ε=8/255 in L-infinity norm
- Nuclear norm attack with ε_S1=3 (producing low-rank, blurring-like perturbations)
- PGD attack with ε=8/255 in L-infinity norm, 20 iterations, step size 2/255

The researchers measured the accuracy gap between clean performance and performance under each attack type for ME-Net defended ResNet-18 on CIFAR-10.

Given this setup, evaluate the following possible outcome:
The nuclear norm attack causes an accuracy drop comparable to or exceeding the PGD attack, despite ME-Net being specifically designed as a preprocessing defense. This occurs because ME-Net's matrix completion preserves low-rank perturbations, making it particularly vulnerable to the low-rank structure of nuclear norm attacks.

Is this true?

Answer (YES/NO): YES